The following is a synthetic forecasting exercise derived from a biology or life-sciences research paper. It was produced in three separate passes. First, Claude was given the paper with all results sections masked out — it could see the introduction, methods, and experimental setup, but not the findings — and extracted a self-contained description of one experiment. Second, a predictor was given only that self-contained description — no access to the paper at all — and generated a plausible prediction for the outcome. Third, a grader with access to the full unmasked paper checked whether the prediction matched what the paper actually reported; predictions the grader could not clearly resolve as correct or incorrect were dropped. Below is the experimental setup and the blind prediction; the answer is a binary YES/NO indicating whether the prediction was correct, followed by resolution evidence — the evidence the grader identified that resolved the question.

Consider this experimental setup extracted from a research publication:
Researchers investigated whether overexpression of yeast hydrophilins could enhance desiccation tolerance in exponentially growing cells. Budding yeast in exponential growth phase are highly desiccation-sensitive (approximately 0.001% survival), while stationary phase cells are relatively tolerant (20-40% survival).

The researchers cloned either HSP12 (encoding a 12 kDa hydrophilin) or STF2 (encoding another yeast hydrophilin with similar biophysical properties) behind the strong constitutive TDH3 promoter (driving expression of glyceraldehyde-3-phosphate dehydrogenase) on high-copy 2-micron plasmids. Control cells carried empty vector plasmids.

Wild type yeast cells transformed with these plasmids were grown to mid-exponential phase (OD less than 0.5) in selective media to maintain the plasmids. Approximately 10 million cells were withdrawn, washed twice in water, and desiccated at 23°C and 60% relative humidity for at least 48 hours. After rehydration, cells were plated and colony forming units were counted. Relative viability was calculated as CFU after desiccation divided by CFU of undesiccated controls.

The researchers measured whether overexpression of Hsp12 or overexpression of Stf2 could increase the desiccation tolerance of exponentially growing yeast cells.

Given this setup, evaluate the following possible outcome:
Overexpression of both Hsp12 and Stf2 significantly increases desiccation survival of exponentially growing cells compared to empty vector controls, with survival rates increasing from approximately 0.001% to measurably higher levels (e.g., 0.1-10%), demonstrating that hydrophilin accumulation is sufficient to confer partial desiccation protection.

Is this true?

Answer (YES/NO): NO